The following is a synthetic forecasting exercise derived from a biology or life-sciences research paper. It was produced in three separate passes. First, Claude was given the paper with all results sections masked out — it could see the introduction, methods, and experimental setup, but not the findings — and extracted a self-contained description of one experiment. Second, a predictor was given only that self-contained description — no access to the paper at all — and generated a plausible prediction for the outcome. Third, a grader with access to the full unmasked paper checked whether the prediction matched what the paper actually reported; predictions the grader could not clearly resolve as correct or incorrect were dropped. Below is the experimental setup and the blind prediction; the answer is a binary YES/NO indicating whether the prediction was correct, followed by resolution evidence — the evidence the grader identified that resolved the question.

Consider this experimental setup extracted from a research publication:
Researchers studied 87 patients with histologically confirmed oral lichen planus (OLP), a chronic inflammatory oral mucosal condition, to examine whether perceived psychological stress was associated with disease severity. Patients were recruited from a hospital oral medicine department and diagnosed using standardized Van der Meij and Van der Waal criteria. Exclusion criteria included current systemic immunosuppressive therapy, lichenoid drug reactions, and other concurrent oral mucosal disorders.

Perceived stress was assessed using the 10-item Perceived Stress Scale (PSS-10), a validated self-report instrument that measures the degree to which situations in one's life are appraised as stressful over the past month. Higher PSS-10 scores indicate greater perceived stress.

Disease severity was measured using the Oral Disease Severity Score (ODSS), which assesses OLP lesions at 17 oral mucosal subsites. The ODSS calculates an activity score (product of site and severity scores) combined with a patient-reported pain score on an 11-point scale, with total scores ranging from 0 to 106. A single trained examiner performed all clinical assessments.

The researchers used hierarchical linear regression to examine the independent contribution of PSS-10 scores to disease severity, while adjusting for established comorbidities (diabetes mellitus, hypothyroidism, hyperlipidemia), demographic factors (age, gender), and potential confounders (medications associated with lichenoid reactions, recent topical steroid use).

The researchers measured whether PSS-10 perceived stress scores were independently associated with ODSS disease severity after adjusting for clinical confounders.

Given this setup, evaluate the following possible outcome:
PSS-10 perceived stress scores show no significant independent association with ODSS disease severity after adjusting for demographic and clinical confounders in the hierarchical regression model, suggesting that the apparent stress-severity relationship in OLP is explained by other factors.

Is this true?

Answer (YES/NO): YES